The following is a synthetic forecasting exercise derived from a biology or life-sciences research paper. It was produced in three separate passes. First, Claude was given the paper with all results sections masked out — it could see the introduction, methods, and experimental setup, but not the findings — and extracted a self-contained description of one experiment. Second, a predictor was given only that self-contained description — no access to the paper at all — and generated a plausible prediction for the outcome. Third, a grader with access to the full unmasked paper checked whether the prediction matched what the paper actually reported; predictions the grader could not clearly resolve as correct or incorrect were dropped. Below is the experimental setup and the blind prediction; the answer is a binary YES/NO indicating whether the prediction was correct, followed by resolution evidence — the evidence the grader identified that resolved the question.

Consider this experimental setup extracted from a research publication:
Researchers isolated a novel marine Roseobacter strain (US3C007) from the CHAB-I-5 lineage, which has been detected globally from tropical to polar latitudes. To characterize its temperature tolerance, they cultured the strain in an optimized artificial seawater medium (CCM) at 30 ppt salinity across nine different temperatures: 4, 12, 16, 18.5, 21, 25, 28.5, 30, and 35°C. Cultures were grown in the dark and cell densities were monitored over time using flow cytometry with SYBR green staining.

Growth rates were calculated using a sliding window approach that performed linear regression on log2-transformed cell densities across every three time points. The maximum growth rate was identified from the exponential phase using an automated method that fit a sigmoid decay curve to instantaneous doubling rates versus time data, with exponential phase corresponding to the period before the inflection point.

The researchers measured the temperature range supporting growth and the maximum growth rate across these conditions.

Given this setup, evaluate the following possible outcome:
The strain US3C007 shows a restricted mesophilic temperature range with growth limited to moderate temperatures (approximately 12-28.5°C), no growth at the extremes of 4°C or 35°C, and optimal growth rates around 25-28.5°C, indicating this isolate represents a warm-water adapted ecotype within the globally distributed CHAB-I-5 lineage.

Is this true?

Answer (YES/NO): NO